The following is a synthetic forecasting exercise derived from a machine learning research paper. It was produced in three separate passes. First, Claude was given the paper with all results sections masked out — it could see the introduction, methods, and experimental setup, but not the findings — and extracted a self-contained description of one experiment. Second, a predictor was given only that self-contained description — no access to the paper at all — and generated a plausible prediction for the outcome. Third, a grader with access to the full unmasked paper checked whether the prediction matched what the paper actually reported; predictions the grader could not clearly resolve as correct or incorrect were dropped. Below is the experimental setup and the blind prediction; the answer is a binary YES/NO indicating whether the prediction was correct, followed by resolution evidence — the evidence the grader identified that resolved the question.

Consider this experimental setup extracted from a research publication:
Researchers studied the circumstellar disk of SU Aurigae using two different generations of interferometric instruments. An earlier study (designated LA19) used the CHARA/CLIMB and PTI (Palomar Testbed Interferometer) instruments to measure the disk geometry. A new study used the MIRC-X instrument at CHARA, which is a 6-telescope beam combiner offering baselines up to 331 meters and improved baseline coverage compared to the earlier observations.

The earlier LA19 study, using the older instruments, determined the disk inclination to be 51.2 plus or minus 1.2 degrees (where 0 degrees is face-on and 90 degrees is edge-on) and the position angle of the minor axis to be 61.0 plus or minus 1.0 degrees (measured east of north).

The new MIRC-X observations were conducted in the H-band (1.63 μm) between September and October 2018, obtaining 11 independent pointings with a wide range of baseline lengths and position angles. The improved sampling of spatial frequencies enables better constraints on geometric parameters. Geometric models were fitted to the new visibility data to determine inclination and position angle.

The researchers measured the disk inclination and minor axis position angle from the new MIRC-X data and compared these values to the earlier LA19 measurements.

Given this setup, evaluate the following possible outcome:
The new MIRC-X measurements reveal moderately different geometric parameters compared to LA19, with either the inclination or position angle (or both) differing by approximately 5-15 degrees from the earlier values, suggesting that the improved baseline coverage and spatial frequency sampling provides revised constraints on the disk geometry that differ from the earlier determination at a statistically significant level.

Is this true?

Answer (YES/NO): YES